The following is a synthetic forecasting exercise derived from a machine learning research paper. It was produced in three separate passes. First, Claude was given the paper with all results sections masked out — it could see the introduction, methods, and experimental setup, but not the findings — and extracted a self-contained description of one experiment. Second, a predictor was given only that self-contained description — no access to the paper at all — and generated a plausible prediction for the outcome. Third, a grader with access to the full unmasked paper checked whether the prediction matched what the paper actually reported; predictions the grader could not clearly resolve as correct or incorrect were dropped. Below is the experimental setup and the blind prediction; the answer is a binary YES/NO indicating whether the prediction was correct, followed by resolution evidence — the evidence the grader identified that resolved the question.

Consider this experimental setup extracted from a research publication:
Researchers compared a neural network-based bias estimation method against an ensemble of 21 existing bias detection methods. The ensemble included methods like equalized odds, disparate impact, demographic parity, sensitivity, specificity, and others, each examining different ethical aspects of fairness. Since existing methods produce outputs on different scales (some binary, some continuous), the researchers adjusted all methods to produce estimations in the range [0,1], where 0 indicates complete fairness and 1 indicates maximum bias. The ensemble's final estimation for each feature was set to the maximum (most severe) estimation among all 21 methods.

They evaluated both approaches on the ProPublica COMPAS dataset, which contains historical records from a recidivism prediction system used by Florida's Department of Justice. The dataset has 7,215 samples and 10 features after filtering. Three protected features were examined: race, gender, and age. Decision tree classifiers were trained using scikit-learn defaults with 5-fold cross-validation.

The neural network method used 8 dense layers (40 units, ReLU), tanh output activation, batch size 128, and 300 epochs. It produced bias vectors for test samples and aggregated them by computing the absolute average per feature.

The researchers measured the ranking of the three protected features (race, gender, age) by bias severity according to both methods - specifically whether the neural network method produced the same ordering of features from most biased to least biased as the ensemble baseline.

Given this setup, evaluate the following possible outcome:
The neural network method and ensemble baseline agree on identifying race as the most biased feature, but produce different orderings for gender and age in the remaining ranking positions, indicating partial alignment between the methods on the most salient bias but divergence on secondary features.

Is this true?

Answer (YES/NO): NO